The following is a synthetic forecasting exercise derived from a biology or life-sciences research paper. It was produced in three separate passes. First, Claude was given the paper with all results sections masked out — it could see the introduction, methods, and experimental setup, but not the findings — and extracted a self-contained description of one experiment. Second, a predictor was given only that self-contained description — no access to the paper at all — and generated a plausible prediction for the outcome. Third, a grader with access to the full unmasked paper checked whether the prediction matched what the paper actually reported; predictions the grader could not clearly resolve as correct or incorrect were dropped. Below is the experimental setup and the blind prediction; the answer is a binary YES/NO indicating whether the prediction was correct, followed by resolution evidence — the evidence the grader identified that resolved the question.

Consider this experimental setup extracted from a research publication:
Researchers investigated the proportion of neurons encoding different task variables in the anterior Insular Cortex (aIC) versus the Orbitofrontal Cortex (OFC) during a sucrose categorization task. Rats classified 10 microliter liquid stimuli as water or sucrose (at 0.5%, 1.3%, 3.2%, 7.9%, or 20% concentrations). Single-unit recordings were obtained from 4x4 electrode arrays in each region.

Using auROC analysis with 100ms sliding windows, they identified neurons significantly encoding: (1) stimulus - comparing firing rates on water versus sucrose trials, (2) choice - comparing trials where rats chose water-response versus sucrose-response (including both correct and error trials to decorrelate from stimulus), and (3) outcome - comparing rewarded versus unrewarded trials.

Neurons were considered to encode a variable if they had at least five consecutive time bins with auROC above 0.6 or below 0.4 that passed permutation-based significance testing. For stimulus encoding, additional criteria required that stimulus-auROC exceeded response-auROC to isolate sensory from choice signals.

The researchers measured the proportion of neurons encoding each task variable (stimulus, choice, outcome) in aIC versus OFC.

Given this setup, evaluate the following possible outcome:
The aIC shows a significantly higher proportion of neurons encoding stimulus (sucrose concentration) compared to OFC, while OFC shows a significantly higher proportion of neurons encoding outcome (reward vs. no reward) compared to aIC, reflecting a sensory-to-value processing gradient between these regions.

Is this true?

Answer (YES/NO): NO